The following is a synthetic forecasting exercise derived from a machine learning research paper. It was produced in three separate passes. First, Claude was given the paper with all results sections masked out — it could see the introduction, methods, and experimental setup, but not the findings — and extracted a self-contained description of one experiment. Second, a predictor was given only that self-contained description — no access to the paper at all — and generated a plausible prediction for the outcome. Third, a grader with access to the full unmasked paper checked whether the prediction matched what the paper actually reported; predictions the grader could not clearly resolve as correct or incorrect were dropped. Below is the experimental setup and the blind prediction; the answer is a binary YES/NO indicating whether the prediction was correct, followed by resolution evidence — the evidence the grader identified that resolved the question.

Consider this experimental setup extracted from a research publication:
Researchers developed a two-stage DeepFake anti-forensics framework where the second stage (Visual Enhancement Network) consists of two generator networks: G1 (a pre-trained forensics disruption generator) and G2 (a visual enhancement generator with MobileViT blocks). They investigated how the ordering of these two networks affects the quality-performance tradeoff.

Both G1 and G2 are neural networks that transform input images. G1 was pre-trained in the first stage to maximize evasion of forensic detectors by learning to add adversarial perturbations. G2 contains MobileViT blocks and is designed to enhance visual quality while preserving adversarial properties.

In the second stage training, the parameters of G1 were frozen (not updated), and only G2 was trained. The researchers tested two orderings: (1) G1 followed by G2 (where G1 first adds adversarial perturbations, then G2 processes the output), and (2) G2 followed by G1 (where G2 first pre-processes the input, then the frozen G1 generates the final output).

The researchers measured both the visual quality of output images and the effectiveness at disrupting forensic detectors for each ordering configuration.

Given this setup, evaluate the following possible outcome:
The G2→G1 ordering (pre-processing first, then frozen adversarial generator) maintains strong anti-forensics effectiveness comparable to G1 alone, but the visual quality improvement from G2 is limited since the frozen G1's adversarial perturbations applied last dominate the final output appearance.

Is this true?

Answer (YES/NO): NO